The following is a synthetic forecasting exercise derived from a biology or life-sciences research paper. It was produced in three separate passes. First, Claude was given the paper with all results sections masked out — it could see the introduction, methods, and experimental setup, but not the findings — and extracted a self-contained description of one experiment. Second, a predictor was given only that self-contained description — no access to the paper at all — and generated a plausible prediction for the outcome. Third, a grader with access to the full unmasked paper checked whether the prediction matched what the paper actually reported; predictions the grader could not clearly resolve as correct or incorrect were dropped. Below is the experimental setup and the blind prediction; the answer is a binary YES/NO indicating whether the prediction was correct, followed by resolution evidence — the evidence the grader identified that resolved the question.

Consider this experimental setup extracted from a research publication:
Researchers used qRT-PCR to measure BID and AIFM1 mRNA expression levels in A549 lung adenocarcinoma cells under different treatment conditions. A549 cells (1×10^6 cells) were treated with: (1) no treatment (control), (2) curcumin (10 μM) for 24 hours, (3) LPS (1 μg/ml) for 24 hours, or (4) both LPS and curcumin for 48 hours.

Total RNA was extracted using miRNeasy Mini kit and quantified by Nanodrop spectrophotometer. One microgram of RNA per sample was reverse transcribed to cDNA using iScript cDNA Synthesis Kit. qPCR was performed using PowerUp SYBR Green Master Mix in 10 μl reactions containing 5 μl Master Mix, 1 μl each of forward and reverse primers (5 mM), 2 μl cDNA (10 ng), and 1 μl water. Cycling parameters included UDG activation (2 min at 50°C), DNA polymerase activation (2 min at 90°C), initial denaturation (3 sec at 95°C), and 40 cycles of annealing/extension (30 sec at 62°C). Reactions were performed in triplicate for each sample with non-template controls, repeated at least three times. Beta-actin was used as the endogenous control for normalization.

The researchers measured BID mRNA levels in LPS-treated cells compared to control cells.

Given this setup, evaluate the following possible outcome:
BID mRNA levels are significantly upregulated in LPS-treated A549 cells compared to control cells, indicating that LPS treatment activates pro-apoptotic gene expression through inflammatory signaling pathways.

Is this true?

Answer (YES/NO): NO